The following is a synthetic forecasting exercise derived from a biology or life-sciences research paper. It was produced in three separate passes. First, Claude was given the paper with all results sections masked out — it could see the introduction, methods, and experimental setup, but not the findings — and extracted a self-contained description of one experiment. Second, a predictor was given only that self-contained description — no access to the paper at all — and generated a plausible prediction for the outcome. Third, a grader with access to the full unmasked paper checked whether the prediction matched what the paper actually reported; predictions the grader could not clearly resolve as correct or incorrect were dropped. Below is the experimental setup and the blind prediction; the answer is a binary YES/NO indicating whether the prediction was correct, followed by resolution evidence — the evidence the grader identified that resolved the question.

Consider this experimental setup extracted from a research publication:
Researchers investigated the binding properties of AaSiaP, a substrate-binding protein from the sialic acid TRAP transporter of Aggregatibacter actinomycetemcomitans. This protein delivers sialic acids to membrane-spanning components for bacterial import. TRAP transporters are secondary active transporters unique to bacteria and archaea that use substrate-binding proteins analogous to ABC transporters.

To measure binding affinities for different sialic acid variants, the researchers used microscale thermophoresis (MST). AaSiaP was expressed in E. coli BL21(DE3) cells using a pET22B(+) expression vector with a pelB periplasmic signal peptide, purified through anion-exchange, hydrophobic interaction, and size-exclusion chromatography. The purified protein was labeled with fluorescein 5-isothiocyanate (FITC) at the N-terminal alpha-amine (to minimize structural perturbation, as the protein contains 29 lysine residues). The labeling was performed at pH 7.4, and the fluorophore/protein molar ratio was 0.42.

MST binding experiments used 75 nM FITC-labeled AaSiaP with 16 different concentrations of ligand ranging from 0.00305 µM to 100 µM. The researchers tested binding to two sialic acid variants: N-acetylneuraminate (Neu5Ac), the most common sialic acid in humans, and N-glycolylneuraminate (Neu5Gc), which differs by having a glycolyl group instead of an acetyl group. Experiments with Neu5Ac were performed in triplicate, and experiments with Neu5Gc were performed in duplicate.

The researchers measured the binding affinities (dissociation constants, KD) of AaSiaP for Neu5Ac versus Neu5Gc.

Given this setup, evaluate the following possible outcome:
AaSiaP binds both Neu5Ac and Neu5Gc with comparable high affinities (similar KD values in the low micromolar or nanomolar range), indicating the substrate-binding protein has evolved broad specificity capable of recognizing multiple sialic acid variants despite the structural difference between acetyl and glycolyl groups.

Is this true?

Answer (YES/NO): NO